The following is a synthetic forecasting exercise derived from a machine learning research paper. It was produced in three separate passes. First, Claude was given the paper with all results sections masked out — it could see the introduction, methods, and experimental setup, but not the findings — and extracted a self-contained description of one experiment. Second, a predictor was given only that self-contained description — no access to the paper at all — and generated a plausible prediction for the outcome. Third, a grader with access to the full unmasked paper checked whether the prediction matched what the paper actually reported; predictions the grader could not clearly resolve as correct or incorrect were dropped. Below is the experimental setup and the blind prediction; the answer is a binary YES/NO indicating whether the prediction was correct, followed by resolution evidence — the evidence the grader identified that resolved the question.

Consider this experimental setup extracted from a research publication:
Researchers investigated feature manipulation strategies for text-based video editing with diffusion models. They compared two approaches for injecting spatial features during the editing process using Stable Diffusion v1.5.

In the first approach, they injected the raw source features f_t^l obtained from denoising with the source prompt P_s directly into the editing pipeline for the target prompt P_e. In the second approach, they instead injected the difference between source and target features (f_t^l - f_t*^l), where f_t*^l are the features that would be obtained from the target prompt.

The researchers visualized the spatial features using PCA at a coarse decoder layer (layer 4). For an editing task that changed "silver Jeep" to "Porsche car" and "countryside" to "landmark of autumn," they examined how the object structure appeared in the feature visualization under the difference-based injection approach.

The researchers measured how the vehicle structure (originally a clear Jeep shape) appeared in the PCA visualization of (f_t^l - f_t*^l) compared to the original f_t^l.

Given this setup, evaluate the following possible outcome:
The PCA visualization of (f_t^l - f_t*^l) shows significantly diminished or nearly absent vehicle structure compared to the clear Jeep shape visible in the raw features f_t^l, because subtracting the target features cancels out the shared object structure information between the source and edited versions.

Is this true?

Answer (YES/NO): YES